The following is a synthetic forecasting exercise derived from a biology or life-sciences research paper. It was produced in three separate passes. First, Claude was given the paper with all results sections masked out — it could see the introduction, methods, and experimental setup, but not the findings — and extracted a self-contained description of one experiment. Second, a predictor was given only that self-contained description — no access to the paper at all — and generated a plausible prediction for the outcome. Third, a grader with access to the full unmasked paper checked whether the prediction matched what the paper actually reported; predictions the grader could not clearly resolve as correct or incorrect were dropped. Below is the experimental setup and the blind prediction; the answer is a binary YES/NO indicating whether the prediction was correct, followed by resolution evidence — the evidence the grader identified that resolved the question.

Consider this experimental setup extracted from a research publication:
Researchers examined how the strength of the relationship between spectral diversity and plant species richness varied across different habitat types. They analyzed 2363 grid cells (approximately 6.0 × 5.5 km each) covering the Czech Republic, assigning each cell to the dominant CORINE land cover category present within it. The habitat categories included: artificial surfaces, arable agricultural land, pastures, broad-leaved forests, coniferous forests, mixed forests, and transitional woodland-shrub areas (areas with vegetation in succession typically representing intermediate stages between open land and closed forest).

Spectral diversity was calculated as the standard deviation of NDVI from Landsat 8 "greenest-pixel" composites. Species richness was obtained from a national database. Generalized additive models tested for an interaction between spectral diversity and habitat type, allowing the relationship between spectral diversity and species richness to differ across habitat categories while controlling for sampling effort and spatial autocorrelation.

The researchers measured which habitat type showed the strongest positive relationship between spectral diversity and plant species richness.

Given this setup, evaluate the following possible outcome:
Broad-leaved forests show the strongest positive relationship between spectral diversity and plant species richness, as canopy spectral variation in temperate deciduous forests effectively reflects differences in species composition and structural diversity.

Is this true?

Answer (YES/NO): NO